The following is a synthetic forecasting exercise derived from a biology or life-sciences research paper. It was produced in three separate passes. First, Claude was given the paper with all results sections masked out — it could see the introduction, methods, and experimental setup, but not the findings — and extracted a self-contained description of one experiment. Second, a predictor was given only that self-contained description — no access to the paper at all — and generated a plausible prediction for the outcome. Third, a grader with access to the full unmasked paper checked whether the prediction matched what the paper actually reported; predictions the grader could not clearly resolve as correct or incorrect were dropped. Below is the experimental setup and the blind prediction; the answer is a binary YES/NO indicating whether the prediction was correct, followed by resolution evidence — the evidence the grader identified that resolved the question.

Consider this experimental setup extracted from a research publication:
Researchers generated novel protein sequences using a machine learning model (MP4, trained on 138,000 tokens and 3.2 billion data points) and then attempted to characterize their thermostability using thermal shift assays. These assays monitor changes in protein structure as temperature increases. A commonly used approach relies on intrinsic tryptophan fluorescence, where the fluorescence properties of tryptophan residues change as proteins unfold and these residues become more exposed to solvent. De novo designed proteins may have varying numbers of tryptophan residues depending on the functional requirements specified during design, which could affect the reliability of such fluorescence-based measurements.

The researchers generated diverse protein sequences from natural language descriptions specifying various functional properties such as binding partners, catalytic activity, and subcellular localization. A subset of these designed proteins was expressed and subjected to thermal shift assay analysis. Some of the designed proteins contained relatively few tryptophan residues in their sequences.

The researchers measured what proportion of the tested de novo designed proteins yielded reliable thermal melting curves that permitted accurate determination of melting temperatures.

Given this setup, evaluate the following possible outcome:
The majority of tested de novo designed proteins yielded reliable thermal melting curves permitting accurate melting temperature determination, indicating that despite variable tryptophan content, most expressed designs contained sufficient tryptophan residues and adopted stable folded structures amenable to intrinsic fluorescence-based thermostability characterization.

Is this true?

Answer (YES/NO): NO